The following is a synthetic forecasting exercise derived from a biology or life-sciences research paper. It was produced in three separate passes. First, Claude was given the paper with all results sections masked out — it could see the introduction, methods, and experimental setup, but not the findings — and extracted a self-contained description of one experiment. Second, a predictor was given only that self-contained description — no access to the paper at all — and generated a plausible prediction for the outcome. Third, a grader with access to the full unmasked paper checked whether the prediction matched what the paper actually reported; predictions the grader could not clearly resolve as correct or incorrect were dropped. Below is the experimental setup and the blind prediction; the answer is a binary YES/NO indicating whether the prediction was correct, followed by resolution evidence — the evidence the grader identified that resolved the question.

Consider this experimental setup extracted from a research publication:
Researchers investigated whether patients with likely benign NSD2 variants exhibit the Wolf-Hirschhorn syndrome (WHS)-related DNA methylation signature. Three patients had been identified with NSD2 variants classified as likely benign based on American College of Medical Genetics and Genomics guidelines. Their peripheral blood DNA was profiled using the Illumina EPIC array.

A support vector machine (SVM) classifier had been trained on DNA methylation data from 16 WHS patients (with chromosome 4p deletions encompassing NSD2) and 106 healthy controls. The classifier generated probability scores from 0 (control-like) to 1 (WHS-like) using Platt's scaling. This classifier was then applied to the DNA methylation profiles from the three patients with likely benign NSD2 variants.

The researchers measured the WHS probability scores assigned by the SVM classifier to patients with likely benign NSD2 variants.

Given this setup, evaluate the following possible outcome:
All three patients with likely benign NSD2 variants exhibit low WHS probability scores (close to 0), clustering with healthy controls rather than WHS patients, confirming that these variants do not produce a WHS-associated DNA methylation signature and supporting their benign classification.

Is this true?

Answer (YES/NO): YES